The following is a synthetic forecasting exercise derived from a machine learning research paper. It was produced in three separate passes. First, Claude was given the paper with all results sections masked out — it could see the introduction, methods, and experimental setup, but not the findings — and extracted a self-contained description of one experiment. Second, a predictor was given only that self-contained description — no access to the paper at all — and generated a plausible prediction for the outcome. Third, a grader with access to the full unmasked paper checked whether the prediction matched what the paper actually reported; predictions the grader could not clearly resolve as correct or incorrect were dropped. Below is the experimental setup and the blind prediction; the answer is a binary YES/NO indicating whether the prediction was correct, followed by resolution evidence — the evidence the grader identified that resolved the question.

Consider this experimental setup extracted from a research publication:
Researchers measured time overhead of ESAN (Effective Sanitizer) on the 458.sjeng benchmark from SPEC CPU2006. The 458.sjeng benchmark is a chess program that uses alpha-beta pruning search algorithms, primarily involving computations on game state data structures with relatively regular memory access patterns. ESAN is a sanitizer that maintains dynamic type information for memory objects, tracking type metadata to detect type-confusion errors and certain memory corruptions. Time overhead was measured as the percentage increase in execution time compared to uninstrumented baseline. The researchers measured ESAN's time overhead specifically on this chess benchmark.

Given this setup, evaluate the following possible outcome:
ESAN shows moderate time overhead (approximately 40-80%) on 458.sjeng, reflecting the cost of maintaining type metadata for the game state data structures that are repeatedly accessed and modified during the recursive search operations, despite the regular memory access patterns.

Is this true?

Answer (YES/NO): NO